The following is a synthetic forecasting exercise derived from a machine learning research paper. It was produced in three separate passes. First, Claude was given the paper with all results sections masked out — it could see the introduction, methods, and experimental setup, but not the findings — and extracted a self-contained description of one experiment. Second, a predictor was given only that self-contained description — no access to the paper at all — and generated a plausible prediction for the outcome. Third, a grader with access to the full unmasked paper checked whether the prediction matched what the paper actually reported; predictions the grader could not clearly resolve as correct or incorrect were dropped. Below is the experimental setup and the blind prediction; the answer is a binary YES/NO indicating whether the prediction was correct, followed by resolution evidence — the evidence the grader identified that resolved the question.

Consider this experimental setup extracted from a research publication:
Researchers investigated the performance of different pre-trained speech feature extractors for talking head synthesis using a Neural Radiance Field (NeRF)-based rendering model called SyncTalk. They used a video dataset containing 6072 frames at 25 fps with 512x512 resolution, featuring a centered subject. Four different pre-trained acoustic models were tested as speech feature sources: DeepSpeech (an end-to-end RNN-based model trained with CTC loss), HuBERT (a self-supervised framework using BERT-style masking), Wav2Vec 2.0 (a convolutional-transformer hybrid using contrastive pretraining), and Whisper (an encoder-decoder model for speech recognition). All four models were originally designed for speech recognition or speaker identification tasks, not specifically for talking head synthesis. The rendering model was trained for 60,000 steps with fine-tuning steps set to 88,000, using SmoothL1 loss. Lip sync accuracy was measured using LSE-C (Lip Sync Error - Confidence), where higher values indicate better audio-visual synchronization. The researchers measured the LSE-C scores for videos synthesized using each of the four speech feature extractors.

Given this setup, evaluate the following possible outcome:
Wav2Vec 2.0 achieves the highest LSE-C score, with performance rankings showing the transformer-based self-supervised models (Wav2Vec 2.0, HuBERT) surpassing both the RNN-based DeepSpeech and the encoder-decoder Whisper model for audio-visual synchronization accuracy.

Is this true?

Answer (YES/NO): NO